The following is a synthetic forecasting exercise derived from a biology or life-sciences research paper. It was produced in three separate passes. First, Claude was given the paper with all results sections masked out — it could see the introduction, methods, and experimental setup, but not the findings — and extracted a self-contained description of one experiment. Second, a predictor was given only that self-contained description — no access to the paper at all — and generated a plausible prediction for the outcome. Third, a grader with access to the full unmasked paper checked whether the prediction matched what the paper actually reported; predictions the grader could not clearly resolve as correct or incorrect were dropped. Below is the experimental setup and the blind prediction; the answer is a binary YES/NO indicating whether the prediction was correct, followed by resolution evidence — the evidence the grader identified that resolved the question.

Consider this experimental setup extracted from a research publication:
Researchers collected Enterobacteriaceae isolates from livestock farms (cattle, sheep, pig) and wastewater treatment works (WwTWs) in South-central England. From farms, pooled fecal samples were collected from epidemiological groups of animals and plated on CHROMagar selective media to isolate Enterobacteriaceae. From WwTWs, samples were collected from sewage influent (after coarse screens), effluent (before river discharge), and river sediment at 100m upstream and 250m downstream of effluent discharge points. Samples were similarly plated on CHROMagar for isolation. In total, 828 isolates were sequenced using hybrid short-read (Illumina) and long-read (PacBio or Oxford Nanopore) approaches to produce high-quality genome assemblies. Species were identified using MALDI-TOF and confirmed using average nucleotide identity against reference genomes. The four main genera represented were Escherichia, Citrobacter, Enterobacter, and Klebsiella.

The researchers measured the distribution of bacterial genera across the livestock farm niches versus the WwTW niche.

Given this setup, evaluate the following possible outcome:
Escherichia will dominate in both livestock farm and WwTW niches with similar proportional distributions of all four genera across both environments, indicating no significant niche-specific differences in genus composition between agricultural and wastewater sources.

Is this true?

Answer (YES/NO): NO